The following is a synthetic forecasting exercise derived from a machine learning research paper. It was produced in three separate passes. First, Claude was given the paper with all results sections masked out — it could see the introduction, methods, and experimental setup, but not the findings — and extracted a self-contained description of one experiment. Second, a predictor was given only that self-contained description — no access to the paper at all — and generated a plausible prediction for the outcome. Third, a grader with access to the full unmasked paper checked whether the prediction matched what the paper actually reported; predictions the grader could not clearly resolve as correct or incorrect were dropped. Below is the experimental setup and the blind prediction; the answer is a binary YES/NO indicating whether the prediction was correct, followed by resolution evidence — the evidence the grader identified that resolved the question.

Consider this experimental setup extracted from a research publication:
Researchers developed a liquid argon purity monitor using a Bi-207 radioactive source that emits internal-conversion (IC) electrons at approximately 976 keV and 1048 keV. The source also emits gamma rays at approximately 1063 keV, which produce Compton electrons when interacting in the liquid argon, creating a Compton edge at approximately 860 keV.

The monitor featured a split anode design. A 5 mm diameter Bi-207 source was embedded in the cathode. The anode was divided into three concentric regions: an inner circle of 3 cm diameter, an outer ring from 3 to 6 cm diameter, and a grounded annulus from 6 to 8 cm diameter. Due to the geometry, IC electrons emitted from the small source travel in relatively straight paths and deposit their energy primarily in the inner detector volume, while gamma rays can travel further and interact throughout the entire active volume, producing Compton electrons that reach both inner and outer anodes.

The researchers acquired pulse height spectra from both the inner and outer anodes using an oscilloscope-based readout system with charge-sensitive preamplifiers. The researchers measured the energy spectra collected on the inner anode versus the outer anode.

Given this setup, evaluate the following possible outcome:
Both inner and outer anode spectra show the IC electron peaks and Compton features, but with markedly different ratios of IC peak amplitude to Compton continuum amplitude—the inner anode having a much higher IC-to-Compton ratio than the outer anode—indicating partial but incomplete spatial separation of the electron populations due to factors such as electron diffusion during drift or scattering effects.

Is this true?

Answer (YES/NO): NO